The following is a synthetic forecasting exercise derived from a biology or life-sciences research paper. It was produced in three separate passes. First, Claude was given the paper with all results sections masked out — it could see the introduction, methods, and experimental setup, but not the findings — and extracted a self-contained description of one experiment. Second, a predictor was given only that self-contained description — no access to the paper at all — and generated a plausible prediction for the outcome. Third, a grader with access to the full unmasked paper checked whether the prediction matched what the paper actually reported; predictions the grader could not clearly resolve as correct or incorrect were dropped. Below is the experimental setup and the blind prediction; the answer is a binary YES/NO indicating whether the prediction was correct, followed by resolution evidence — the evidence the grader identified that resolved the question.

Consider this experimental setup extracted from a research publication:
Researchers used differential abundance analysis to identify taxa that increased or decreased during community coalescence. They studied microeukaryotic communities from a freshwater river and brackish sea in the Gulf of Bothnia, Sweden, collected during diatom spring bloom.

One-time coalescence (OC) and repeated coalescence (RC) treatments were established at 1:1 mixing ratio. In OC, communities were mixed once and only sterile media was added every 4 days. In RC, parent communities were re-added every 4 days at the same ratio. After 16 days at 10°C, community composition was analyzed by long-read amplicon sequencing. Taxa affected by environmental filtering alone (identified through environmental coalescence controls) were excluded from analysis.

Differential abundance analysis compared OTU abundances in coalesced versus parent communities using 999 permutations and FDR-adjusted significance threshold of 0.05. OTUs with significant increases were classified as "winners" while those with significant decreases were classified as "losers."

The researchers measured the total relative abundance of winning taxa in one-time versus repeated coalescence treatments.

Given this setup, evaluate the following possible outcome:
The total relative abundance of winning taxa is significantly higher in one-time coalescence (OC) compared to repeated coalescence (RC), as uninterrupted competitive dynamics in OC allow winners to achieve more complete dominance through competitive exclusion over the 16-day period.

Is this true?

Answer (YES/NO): NO